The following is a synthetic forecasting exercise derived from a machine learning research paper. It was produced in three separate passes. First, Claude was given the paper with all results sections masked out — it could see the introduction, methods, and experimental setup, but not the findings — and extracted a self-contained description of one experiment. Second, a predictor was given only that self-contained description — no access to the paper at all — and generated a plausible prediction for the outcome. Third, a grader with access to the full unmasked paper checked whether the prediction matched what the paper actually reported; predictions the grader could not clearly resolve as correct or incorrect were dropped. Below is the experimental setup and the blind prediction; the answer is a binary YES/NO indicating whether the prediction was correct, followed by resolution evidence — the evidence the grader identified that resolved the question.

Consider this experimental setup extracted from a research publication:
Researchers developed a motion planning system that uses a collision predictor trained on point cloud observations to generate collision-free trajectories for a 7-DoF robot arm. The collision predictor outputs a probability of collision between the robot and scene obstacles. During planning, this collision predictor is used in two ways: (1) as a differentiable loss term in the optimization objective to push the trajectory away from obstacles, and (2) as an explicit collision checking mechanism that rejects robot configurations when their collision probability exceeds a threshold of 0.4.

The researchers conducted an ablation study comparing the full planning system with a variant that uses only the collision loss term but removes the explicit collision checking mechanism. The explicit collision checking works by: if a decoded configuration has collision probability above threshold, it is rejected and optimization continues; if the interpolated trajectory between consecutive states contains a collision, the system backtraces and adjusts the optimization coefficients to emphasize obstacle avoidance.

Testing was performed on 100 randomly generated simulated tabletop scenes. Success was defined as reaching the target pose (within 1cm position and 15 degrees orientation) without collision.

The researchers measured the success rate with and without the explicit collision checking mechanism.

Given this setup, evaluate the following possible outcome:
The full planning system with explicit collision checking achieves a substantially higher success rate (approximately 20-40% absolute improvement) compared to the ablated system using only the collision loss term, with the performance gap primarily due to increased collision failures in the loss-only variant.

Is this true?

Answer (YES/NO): NO